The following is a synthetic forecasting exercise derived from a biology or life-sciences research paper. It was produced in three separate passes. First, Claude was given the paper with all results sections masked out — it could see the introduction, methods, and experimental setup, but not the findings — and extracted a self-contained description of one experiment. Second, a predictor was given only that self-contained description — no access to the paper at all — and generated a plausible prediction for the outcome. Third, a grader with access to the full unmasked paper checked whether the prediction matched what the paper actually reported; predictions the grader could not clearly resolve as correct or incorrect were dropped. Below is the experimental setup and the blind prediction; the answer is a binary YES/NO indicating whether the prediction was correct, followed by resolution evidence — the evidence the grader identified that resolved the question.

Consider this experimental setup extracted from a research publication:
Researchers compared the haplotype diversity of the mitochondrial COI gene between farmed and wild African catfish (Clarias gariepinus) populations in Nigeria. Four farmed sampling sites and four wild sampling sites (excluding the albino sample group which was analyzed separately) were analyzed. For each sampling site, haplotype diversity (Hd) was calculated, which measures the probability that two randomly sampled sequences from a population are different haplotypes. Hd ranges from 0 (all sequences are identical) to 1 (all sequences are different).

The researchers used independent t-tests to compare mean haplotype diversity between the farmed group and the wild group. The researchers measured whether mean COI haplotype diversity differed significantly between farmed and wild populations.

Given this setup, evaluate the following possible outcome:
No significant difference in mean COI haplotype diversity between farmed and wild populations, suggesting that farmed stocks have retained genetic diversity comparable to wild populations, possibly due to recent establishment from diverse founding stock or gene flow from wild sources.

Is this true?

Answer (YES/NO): YES